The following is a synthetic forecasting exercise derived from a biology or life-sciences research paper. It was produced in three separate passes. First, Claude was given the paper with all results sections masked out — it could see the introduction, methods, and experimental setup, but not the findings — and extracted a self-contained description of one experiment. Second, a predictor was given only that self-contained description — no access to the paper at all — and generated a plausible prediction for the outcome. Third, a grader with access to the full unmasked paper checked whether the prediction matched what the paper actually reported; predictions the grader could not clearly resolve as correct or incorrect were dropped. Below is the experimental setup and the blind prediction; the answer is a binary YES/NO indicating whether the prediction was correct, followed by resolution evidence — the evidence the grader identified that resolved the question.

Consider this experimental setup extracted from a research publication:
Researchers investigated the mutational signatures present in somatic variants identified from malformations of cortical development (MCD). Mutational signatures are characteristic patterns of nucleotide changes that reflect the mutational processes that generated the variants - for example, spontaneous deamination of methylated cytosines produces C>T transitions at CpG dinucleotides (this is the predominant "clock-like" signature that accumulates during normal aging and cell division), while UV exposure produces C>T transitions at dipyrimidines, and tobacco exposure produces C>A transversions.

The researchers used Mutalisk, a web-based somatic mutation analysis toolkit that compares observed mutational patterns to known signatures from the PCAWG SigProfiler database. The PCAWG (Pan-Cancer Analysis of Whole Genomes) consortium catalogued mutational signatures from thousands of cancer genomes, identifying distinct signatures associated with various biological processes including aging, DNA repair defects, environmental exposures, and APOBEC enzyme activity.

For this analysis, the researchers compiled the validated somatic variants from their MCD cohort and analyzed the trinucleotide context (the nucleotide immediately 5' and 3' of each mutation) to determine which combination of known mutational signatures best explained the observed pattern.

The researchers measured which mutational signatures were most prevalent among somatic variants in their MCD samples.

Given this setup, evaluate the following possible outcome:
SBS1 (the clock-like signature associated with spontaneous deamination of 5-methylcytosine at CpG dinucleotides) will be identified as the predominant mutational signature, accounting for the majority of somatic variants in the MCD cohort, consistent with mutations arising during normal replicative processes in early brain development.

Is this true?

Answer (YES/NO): NO